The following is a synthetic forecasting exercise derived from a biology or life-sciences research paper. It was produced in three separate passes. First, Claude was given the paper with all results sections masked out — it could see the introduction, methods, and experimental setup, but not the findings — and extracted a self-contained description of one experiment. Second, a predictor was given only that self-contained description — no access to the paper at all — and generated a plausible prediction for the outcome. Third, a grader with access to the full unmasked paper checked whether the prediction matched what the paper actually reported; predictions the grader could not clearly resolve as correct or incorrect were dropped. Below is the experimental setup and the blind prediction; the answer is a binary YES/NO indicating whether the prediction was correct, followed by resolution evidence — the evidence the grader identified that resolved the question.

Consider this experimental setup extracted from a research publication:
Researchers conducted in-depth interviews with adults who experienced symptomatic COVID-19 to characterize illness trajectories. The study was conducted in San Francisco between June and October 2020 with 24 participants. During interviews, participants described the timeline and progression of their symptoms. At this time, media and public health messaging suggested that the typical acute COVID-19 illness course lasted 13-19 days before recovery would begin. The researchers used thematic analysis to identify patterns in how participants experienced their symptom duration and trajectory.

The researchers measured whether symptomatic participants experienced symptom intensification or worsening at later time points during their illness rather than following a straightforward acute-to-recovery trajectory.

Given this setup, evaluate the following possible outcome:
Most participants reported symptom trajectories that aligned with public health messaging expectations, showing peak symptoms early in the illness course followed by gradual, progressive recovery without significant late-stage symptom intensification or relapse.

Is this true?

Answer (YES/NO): NO